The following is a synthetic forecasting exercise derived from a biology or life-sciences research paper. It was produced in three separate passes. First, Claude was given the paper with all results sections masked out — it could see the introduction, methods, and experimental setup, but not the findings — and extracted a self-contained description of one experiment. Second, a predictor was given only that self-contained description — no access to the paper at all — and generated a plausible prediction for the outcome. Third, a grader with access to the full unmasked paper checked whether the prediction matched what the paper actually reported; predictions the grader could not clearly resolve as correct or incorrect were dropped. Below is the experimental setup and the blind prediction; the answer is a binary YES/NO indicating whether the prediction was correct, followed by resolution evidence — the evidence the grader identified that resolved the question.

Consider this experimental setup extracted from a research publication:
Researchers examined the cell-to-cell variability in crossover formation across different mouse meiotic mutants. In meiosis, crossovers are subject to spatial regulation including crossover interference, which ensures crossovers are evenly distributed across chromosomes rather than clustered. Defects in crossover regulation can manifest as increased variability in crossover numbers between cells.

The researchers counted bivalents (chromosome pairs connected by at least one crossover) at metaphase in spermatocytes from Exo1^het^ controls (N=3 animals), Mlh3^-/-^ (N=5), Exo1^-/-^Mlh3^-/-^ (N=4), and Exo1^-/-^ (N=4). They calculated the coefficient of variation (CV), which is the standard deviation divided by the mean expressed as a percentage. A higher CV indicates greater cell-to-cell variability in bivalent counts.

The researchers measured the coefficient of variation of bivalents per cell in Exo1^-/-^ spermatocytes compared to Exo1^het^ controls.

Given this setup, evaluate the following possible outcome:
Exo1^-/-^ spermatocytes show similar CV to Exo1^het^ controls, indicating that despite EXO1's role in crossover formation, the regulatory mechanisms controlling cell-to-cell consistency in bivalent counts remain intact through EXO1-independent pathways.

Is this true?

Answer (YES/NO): NO